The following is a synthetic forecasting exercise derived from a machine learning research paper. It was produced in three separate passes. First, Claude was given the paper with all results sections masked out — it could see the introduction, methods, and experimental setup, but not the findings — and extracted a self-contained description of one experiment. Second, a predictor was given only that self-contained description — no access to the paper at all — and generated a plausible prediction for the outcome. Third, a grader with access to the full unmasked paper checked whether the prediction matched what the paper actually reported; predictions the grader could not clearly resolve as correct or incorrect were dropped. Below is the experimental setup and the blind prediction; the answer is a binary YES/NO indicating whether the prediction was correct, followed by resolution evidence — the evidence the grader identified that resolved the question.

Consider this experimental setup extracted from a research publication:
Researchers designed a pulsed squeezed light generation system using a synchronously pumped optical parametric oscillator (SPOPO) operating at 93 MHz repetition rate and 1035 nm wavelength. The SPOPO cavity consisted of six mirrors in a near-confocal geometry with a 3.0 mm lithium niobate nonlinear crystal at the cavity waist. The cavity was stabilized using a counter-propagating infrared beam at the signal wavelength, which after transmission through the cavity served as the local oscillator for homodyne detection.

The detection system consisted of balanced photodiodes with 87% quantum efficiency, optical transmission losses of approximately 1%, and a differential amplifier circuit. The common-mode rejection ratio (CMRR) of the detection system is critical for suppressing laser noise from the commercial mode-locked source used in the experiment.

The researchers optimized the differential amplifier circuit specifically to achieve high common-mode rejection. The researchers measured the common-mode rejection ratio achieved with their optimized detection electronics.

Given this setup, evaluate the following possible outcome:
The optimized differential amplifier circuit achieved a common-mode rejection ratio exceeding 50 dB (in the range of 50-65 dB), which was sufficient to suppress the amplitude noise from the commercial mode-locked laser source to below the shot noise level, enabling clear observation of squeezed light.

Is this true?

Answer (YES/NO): YES